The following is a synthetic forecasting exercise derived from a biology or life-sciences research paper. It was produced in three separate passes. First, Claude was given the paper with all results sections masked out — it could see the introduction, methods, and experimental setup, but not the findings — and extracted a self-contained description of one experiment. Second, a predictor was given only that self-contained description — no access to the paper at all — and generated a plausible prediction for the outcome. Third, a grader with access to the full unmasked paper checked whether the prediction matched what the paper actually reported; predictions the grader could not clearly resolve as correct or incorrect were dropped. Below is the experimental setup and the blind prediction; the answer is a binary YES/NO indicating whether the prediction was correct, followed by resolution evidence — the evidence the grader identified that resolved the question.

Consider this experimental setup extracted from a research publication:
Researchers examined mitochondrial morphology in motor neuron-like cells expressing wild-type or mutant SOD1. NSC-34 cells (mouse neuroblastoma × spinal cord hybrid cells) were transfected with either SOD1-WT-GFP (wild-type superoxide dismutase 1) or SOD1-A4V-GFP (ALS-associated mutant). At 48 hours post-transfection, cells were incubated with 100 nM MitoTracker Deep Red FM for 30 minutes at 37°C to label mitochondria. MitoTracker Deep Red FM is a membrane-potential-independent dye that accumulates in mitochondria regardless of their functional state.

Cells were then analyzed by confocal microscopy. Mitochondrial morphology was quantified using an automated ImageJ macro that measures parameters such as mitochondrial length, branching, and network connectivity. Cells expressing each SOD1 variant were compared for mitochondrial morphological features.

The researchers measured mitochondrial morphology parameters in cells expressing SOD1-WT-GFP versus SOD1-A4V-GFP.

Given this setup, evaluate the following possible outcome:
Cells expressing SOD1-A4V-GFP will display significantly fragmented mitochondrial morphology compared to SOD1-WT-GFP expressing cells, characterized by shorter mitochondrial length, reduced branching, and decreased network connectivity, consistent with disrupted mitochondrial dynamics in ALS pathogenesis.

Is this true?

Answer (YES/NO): NO